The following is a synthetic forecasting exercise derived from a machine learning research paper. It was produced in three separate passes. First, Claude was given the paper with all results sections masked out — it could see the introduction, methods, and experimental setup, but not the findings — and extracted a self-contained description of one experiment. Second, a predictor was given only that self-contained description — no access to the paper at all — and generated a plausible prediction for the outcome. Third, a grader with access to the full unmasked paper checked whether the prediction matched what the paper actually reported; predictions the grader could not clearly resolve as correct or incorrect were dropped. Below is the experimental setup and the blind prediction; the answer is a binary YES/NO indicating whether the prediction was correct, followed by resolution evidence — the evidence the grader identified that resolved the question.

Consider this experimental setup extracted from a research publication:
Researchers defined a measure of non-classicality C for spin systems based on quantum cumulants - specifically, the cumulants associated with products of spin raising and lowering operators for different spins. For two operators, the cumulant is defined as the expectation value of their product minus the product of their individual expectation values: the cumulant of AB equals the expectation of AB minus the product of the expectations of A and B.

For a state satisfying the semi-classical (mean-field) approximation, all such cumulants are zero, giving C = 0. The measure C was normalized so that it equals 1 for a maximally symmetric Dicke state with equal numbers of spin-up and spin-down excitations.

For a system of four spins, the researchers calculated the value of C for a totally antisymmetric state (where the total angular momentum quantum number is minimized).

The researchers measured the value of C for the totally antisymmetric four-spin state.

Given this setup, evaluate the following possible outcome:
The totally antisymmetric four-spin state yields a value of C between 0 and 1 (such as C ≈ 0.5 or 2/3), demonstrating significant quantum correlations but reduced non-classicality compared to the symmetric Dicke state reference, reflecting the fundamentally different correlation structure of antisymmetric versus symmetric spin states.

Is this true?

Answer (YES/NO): NO